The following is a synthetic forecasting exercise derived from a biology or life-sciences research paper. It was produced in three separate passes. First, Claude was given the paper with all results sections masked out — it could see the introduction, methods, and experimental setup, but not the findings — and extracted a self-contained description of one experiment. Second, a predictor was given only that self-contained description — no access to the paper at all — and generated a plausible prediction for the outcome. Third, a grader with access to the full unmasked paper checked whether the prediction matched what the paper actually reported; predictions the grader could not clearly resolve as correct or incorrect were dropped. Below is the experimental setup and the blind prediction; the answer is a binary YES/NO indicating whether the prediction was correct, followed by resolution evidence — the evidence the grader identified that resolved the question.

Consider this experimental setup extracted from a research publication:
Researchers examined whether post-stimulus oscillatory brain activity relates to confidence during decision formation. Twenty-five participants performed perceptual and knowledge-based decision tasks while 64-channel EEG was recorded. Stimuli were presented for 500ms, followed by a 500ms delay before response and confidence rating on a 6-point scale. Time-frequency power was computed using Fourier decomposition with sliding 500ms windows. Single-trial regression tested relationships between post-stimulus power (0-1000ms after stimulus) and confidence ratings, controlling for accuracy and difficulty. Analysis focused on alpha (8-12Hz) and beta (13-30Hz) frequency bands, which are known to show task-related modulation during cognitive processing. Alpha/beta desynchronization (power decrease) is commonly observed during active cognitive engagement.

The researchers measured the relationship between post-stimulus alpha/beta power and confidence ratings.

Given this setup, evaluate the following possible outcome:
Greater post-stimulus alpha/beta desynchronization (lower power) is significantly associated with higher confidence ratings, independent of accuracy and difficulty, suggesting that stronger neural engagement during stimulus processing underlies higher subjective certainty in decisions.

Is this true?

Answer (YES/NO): YES